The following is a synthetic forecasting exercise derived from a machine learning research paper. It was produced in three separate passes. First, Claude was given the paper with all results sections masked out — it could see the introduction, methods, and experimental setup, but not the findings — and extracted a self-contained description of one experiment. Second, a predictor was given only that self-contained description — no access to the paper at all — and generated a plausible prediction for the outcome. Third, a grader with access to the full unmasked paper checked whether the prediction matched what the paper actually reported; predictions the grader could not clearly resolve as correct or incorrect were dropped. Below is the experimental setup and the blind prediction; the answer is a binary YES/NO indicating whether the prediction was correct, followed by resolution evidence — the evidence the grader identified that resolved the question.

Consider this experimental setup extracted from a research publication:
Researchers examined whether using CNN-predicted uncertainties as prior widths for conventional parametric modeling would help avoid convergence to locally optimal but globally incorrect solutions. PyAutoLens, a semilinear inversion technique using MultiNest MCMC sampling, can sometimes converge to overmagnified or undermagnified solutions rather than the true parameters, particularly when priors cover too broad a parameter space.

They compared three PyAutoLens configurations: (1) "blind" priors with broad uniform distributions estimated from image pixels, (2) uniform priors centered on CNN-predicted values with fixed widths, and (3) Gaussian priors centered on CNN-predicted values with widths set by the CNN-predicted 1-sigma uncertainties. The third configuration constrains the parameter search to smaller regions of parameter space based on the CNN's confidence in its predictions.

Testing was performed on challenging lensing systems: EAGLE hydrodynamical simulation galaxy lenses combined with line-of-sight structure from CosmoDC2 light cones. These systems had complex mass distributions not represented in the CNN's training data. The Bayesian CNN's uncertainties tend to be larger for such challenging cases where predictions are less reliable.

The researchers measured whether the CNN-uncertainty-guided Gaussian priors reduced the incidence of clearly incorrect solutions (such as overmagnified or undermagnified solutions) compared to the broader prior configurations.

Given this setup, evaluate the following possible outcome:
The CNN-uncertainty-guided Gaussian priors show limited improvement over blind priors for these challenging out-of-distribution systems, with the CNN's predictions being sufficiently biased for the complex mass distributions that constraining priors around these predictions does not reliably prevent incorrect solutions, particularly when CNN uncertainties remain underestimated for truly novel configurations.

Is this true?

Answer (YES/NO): NO